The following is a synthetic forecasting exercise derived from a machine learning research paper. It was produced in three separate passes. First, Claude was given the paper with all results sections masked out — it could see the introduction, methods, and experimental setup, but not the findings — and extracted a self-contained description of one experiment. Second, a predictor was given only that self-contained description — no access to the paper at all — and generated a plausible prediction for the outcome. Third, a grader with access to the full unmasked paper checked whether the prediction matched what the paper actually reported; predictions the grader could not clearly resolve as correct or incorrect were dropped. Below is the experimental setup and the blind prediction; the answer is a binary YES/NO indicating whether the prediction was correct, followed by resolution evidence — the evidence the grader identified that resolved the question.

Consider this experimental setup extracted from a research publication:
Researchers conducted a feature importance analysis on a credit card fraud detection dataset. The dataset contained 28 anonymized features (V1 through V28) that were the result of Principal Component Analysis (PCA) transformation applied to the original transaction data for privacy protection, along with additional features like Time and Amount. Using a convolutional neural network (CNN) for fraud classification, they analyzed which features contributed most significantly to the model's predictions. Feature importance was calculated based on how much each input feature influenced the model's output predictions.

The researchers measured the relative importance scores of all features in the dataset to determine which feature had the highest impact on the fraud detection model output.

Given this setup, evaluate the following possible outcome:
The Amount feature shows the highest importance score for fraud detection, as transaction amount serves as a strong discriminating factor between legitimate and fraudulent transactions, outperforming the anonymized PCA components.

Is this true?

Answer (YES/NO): NO